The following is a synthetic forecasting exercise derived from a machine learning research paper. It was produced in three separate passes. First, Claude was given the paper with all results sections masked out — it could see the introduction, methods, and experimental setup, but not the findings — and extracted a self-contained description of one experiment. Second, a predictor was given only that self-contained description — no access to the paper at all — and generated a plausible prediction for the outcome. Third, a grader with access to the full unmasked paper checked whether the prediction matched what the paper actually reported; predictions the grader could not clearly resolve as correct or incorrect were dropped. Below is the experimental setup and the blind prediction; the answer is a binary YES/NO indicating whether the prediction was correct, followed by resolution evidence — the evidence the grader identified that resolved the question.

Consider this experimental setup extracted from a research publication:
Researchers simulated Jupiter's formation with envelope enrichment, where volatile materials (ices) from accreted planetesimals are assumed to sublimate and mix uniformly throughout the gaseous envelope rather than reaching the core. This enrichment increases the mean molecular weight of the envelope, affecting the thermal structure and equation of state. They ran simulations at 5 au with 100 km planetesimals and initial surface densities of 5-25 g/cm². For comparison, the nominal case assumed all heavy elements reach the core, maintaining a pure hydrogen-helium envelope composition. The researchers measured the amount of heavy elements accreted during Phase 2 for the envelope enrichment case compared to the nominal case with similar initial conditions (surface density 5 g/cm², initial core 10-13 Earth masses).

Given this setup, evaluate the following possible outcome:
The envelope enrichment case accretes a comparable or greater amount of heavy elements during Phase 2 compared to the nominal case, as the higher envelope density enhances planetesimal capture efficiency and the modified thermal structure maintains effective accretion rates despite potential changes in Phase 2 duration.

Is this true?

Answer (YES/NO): NO